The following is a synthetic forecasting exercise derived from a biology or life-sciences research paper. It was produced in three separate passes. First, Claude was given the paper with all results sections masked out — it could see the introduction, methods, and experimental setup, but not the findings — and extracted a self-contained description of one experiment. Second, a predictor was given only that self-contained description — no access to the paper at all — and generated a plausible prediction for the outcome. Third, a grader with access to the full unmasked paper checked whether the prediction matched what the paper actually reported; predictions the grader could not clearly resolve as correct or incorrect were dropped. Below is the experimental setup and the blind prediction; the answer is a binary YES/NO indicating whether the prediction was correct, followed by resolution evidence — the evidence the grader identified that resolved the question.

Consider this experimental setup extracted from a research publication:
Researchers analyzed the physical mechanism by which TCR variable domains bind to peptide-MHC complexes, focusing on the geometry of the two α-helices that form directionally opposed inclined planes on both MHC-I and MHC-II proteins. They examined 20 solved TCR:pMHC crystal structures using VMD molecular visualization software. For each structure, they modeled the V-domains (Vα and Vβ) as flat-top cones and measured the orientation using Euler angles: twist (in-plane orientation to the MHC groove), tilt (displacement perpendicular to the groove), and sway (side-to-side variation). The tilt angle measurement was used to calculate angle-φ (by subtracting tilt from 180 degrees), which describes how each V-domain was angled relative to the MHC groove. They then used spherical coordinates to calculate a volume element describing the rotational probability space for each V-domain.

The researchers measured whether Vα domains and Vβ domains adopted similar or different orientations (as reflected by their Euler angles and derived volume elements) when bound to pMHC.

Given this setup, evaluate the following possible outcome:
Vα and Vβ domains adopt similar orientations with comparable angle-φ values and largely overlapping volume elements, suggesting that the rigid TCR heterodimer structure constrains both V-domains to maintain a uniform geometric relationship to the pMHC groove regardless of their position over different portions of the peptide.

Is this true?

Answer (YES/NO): NO